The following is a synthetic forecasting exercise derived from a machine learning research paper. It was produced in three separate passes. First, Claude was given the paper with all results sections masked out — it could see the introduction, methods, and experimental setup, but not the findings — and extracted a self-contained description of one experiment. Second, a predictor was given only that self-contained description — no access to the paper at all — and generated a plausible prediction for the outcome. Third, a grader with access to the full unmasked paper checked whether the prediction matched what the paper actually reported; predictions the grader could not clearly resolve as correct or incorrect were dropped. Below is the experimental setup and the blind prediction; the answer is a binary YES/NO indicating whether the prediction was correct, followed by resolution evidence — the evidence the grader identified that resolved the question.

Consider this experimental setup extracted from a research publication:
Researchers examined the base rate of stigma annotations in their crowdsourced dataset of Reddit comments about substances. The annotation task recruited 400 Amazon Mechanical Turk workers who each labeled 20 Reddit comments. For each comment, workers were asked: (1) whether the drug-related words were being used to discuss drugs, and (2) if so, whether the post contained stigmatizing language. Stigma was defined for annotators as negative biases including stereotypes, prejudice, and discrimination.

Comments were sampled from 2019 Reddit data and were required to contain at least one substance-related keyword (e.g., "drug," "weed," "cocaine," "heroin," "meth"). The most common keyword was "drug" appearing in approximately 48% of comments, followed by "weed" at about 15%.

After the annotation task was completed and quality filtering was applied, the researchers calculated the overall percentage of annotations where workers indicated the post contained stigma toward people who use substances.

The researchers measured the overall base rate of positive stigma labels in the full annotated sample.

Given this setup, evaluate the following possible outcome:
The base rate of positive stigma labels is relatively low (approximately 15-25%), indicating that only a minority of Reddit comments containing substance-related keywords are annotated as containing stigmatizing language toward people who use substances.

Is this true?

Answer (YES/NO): NO